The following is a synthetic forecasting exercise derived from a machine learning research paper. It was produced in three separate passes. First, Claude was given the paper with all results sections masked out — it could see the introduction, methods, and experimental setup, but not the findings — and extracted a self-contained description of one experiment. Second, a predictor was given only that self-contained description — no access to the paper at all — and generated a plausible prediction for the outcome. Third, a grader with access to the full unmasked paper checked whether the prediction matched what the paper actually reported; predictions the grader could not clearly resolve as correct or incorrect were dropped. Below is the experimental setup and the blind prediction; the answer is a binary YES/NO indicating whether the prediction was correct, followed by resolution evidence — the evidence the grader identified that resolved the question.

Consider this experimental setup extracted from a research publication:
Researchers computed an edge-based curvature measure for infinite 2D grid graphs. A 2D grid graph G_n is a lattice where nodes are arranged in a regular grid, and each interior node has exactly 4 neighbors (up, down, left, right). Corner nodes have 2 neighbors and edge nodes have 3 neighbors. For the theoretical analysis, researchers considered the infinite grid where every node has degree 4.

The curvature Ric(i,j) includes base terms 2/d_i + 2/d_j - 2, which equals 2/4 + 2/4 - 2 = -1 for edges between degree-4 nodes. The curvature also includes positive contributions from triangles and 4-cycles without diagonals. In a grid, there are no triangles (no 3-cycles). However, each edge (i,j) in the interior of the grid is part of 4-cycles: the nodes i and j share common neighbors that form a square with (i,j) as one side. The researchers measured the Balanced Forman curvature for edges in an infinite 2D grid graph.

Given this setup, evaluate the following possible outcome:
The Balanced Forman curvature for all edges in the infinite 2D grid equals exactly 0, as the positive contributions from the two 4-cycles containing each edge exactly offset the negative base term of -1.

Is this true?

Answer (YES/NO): YES